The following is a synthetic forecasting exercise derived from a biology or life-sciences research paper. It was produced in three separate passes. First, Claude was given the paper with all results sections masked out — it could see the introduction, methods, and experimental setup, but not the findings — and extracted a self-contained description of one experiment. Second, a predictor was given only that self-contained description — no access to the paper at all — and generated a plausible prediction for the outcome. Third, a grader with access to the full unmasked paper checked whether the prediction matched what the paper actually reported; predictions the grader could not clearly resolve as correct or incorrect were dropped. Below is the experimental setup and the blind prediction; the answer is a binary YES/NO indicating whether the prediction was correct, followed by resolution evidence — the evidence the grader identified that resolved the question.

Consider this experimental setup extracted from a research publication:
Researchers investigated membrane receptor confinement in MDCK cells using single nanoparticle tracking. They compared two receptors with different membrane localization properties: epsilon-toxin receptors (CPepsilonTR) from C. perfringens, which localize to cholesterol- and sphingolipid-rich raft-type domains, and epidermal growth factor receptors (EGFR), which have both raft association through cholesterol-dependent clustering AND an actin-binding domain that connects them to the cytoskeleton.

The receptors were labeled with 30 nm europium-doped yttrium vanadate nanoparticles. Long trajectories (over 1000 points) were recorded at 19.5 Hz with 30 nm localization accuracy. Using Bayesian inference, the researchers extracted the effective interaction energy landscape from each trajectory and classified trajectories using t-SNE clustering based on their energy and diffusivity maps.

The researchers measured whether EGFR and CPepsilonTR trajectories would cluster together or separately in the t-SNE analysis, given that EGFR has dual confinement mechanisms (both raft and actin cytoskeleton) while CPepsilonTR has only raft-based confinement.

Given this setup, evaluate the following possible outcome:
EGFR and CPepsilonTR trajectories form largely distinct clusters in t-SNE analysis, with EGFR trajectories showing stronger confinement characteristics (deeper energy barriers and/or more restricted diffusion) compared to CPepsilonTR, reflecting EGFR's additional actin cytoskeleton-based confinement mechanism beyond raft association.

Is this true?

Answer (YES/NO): NO